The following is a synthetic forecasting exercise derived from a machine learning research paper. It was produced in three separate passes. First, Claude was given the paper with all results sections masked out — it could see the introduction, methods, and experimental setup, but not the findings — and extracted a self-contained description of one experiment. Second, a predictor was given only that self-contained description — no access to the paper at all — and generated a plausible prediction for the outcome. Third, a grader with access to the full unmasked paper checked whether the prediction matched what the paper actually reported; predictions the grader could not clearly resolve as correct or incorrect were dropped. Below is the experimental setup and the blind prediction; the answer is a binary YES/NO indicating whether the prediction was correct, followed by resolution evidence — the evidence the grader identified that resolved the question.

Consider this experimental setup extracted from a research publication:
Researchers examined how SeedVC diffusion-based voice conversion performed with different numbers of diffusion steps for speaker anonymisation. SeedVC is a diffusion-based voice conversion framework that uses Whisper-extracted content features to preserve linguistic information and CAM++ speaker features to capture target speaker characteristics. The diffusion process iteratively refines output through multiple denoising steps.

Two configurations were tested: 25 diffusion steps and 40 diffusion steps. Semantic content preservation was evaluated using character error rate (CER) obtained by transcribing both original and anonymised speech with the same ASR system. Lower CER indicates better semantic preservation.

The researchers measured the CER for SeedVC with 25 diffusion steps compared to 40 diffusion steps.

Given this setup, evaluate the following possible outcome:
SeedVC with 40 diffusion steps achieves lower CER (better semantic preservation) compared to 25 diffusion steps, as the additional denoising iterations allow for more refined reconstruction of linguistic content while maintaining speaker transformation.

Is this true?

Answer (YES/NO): YES